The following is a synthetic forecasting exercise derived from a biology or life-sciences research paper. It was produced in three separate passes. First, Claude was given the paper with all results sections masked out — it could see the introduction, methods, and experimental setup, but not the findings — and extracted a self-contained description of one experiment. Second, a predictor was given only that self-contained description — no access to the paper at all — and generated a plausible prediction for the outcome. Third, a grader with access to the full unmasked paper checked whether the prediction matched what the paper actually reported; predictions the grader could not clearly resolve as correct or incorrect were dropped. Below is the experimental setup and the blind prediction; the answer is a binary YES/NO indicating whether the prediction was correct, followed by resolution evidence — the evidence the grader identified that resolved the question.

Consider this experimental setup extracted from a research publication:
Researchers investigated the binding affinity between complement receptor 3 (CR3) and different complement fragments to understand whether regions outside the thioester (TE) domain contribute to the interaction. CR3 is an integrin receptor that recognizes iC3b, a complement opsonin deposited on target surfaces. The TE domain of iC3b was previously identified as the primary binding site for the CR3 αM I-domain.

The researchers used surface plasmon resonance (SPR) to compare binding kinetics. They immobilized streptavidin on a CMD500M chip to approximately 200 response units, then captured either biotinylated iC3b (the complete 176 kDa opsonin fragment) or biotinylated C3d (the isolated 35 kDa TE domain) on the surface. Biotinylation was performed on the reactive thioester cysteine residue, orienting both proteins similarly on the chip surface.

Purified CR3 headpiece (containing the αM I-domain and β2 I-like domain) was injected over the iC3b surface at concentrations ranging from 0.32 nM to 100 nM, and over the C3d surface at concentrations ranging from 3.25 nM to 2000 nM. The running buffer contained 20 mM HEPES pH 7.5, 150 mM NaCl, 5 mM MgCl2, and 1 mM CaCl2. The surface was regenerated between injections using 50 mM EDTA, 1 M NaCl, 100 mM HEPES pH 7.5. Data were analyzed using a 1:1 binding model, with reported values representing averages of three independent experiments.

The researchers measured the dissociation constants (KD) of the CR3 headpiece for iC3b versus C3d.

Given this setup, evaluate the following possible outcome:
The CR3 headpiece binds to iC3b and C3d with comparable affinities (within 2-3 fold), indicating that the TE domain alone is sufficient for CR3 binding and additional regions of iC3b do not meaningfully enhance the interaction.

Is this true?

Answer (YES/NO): NO